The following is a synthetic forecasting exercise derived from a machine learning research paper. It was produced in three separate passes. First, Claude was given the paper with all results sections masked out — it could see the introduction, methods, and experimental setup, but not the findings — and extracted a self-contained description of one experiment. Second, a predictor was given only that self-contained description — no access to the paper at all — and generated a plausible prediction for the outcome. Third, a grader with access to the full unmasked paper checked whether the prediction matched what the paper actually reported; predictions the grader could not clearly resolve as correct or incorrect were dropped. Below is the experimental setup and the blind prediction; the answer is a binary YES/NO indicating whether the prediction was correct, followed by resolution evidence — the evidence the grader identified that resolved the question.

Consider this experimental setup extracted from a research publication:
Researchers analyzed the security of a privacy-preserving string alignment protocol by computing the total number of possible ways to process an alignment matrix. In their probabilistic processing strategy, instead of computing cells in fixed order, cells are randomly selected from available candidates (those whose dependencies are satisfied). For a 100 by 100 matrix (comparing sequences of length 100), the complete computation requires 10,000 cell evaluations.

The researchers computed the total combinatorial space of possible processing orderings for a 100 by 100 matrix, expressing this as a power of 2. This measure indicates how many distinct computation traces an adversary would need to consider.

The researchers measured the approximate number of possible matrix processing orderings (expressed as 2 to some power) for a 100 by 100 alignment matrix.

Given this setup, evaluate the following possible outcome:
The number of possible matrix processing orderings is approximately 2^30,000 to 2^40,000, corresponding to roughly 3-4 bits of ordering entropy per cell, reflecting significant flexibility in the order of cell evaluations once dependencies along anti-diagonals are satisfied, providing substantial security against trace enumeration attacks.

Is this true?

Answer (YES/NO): NO